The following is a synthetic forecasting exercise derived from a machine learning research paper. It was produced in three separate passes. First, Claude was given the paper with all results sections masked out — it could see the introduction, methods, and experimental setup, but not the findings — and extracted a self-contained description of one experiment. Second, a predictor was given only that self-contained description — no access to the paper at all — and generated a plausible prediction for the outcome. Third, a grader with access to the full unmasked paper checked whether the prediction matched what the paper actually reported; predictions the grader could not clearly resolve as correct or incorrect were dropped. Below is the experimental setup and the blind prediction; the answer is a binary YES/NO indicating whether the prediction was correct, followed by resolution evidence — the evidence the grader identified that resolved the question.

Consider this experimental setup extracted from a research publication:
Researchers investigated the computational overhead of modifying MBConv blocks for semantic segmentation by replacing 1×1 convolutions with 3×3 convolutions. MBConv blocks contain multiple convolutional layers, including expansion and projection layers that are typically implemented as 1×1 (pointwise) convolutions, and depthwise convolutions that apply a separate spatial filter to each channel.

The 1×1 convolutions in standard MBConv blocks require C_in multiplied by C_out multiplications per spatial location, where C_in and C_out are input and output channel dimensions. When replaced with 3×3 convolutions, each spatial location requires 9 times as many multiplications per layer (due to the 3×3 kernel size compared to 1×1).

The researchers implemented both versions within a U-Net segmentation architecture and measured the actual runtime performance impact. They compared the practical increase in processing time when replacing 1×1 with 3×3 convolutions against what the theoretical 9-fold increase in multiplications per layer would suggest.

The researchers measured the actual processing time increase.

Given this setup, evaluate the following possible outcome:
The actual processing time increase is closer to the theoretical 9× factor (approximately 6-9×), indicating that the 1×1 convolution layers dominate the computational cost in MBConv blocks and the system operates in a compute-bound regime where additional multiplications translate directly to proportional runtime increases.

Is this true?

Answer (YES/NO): NO